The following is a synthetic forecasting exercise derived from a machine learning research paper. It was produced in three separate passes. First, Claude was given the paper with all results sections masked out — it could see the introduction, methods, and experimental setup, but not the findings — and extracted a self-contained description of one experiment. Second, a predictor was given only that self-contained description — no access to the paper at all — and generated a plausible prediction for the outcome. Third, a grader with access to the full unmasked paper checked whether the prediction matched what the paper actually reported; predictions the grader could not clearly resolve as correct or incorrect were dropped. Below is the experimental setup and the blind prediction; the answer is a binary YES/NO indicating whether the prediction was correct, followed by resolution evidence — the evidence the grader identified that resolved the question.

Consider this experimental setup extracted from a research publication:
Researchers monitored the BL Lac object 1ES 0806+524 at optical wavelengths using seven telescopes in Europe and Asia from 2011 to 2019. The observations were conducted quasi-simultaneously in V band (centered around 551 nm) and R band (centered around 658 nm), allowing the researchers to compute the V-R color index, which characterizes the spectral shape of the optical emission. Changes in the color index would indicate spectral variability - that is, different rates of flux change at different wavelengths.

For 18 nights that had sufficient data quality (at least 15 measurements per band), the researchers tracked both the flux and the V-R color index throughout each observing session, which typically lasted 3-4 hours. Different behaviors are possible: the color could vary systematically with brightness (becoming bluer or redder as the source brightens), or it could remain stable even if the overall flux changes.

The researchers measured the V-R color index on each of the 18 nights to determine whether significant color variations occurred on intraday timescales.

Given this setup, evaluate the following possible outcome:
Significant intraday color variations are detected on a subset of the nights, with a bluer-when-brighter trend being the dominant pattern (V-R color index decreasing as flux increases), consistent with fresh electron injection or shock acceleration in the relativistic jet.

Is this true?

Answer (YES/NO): NO